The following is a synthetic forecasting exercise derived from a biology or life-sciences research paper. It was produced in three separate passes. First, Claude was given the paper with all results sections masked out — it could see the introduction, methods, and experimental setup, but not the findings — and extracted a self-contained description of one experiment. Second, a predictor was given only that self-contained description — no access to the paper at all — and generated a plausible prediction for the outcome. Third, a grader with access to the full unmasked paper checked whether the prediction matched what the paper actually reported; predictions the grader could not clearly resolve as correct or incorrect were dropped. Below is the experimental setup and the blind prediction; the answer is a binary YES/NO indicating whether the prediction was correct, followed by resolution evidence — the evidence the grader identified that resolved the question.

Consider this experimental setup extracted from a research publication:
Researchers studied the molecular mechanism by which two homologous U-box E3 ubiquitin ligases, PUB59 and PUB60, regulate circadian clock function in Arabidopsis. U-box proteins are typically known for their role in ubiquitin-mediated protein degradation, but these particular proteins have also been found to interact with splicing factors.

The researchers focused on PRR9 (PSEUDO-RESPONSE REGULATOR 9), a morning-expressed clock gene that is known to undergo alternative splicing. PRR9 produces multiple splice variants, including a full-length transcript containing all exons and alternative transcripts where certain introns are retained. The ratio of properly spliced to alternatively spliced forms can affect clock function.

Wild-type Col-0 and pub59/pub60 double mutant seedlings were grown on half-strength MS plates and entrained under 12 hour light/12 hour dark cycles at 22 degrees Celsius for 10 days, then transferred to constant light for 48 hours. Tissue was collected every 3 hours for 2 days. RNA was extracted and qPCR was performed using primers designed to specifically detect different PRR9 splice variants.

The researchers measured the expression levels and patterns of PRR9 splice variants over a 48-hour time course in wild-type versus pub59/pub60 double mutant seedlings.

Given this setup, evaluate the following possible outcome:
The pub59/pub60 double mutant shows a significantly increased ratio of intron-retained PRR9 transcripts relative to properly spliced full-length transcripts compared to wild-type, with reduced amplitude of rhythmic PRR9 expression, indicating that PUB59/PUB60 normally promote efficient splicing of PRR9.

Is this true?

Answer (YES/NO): YES